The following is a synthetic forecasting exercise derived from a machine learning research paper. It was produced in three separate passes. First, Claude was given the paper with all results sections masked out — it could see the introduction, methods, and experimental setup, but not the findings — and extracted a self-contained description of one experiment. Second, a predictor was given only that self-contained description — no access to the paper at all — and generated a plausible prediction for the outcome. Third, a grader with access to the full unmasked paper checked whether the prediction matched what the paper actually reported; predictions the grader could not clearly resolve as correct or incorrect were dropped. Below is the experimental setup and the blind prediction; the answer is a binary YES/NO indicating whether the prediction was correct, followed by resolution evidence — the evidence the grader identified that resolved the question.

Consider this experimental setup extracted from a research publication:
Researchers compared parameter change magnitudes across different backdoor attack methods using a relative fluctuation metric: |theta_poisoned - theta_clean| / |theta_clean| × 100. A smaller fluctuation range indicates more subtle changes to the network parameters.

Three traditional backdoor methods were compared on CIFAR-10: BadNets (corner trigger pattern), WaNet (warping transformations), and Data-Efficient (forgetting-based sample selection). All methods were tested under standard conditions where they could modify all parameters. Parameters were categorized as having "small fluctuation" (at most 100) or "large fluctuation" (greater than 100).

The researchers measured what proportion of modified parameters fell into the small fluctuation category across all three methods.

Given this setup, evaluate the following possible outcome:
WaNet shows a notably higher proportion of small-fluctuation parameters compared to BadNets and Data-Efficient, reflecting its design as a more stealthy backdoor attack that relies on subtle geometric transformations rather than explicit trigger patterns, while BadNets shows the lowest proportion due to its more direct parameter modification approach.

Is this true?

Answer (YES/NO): NO